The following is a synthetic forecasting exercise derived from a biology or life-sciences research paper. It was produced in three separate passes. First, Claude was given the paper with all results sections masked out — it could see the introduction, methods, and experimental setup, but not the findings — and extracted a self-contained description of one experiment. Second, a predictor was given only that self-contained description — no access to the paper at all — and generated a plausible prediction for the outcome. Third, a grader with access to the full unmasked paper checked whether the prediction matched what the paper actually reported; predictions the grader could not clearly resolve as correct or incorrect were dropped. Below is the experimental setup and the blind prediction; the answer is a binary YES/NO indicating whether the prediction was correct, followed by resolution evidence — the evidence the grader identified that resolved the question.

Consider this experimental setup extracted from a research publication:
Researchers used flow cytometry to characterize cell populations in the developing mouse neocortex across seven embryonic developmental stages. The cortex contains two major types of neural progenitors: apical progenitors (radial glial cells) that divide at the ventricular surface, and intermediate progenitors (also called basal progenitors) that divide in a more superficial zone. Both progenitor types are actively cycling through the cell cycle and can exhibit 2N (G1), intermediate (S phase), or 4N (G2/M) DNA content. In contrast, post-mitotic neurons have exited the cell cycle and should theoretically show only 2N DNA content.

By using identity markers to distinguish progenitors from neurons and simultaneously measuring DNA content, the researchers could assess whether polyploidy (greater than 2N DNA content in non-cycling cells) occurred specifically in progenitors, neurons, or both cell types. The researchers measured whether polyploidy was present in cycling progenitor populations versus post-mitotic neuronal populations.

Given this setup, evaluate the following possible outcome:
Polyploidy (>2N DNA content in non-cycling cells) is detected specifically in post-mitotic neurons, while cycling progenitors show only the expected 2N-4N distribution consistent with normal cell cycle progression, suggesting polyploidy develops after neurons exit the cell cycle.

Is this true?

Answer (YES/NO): YES